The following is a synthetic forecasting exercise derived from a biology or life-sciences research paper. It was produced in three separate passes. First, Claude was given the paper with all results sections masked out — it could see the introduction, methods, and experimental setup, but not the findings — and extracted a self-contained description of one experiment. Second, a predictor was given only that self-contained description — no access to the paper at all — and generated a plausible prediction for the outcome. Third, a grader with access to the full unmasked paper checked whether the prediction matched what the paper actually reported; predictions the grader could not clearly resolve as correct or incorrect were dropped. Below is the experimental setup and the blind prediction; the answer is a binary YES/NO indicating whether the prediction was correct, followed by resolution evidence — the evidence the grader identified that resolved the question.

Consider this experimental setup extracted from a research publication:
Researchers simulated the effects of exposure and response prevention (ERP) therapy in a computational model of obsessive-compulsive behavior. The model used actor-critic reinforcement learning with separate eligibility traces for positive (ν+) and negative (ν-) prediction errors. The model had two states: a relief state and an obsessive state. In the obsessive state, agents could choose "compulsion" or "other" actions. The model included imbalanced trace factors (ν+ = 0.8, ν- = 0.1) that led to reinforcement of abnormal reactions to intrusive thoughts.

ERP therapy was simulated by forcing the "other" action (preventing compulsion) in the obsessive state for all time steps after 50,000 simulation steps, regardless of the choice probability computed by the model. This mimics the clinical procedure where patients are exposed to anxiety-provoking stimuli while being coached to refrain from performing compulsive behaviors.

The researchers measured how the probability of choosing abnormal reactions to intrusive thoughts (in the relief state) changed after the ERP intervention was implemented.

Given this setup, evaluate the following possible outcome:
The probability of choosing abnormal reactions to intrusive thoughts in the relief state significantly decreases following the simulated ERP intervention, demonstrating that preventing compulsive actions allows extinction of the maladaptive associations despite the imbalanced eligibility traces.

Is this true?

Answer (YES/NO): YES